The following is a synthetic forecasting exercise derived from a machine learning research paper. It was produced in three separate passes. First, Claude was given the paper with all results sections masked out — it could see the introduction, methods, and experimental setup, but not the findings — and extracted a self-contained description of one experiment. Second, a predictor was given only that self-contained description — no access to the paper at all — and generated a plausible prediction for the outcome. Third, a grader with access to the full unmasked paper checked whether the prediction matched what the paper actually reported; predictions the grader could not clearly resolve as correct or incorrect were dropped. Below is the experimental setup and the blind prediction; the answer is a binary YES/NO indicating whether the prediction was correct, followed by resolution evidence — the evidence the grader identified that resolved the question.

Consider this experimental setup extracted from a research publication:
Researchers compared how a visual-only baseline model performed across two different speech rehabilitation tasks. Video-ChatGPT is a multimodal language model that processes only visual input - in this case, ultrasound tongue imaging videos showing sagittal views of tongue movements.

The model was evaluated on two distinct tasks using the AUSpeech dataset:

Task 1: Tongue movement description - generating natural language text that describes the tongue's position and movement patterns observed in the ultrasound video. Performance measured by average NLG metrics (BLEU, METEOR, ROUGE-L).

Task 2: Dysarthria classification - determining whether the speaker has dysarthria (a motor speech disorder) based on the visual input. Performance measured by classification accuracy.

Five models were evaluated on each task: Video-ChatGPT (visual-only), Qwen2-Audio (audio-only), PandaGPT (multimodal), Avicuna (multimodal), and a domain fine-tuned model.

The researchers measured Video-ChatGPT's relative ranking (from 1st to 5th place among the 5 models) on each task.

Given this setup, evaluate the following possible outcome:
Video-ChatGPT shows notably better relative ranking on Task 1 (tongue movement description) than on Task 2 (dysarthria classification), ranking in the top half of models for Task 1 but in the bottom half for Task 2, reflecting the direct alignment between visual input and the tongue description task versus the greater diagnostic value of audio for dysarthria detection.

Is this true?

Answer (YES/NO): NO